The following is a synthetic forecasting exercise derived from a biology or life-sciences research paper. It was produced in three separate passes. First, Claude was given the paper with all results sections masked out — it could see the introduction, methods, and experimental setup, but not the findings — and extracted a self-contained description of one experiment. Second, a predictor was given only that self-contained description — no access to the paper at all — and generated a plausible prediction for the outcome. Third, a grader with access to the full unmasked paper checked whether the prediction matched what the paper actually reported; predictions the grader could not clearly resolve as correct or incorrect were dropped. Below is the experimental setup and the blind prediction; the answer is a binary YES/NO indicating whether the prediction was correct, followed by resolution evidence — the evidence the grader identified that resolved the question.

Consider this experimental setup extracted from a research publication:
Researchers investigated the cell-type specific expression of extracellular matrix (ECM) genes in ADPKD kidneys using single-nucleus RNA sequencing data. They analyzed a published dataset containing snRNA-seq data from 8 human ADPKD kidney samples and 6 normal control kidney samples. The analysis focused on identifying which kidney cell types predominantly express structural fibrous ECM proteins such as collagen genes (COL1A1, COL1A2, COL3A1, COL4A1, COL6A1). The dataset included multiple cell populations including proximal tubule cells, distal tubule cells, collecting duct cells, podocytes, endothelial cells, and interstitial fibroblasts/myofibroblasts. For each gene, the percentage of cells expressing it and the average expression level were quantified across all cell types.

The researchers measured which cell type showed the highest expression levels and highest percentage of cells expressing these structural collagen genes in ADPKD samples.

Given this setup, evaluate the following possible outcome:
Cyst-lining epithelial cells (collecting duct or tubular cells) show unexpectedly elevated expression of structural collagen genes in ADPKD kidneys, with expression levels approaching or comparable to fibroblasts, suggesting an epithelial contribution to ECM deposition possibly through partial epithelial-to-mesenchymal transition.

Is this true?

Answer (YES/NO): NO